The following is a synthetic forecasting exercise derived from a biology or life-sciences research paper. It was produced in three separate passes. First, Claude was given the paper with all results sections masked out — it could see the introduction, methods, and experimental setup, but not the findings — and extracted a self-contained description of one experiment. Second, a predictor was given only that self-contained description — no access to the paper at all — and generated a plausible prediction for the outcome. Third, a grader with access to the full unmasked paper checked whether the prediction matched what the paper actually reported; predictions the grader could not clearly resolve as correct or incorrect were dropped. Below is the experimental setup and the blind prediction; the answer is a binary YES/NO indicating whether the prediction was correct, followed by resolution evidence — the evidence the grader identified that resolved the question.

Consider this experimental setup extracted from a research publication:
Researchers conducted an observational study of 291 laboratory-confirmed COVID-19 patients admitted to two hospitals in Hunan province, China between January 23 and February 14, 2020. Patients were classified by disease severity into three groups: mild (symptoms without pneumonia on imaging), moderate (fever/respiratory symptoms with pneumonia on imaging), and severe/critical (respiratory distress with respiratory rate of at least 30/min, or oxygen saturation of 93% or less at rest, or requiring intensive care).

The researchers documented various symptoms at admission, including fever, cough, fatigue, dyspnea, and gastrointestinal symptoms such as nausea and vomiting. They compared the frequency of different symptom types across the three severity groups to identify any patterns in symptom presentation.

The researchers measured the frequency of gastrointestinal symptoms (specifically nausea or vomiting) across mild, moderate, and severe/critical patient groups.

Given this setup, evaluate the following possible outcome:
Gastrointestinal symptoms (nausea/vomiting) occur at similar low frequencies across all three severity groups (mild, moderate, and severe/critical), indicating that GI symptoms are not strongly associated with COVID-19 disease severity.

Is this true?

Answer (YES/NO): NO